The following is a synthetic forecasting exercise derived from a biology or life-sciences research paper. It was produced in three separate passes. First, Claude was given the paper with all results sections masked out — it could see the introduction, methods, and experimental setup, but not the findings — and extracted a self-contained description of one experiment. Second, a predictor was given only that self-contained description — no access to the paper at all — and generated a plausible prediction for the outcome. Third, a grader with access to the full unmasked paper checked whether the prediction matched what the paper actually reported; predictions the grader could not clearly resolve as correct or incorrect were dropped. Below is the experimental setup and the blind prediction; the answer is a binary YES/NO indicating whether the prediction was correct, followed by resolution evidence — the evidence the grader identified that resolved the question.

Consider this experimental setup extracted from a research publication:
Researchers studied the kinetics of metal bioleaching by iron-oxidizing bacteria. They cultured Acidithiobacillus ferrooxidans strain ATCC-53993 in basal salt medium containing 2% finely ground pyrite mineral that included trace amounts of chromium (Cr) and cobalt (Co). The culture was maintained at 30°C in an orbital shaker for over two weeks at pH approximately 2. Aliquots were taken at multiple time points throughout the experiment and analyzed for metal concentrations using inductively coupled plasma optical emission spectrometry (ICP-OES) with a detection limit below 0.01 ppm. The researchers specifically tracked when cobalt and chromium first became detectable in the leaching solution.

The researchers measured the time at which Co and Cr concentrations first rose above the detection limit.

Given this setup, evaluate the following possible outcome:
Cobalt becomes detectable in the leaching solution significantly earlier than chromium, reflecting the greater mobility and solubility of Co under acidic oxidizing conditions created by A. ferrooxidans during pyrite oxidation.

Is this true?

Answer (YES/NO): NO